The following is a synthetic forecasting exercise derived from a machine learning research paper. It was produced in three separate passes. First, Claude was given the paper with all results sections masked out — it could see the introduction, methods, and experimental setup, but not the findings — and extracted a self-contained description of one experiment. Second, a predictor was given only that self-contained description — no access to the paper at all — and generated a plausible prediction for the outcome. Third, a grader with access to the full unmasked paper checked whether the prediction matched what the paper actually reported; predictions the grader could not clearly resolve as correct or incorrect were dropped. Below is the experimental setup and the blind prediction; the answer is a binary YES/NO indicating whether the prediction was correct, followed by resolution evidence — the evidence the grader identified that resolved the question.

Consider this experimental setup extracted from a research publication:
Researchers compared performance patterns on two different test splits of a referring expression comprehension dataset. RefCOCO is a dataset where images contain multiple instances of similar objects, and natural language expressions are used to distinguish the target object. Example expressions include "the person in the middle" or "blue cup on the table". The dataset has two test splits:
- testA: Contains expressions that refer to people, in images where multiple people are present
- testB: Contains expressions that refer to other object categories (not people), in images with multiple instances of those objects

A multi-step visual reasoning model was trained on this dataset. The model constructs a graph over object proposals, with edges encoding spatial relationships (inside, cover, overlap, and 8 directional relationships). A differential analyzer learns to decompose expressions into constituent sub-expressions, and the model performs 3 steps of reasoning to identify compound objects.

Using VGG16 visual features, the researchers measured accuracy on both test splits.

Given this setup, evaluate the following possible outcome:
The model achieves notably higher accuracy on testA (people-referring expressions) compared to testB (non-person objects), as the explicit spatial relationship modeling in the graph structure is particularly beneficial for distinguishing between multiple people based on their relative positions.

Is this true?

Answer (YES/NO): NO